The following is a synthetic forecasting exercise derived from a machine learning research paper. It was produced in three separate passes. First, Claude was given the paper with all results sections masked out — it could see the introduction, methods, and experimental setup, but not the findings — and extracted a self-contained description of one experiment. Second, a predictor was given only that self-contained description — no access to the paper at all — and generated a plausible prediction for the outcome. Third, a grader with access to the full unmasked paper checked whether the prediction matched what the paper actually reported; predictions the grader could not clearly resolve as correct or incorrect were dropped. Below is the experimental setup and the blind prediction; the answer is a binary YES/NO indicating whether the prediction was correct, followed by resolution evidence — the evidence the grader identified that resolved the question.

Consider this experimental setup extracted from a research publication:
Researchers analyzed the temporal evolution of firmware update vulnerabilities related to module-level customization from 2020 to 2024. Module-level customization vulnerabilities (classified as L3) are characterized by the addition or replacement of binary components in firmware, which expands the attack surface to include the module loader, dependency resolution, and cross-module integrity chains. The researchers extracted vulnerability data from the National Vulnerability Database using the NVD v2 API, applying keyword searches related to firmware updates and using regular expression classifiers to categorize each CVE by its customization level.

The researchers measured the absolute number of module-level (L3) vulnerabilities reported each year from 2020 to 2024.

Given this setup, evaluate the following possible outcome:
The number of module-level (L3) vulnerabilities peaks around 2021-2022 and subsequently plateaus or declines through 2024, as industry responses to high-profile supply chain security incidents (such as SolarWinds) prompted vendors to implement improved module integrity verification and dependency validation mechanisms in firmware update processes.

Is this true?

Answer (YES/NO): NO